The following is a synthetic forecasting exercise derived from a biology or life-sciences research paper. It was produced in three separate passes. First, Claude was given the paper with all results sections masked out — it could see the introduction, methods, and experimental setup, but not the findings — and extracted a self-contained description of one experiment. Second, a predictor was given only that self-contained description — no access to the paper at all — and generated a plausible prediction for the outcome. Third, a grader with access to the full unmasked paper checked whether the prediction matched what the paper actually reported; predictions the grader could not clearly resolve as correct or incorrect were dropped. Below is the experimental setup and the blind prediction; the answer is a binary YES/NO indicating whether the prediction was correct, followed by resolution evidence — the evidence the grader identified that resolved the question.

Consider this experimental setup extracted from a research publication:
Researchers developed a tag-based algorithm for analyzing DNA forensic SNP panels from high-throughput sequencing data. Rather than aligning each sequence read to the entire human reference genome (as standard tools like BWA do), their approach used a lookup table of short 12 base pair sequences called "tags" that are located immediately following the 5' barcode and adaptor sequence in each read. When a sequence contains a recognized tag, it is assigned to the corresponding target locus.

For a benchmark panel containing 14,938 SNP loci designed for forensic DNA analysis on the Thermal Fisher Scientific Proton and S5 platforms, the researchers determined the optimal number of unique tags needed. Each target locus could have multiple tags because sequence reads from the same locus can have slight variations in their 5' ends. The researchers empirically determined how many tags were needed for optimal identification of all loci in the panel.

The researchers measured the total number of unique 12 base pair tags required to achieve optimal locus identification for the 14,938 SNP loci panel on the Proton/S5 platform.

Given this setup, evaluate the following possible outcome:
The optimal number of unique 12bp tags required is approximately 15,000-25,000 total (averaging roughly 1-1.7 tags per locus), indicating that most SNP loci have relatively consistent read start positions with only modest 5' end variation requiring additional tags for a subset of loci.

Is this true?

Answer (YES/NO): NO